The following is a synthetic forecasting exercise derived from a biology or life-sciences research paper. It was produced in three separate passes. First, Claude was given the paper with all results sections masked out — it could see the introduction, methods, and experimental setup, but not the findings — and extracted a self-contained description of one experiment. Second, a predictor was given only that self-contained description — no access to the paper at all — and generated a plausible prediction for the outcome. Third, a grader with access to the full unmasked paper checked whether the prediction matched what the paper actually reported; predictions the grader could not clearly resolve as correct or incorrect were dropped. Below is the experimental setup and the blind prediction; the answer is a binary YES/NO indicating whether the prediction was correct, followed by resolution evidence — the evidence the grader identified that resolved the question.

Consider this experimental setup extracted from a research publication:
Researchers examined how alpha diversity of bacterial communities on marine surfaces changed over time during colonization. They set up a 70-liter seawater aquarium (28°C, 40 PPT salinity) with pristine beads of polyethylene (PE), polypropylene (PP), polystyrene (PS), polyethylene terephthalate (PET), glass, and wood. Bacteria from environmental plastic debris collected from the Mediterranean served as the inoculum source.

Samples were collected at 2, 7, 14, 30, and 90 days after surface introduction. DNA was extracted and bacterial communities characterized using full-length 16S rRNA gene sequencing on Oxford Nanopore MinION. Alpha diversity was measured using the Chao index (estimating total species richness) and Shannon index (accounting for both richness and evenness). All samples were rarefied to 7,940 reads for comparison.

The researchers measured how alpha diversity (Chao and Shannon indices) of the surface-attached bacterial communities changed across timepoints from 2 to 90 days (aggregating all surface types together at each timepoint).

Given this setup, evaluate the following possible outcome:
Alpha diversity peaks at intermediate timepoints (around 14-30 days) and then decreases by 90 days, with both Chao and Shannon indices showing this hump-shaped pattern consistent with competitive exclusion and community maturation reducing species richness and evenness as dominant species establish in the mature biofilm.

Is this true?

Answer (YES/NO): NO